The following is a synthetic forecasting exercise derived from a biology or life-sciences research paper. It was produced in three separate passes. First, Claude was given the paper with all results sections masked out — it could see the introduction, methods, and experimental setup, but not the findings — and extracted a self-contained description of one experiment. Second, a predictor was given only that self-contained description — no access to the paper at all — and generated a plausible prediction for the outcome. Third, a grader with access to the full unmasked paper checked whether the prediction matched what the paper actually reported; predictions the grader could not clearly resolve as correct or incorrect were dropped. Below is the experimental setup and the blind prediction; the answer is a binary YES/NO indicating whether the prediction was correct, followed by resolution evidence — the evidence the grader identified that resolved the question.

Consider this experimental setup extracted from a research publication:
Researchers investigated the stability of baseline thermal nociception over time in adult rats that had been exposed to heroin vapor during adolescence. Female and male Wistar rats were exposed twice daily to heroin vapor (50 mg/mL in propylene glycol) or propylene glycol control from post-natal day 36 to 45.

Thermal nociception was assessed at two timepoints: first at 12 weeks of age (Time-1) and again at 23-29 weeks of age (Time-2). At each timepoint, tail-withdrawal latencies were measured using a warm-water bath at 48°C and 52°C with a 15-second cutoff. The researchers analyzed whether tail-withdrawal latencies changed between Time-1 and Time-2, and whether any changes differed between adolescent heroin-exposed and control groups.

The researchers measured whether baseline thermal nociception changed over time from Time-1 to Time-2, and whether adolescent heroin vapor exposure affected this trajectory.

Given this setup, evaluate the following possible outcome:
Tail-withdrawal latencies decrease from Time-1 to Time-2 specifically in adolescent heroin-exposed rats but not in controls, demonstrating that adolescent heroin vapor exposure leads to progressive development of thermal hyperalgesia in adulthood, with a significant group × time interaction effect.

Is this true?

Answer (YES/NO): NO